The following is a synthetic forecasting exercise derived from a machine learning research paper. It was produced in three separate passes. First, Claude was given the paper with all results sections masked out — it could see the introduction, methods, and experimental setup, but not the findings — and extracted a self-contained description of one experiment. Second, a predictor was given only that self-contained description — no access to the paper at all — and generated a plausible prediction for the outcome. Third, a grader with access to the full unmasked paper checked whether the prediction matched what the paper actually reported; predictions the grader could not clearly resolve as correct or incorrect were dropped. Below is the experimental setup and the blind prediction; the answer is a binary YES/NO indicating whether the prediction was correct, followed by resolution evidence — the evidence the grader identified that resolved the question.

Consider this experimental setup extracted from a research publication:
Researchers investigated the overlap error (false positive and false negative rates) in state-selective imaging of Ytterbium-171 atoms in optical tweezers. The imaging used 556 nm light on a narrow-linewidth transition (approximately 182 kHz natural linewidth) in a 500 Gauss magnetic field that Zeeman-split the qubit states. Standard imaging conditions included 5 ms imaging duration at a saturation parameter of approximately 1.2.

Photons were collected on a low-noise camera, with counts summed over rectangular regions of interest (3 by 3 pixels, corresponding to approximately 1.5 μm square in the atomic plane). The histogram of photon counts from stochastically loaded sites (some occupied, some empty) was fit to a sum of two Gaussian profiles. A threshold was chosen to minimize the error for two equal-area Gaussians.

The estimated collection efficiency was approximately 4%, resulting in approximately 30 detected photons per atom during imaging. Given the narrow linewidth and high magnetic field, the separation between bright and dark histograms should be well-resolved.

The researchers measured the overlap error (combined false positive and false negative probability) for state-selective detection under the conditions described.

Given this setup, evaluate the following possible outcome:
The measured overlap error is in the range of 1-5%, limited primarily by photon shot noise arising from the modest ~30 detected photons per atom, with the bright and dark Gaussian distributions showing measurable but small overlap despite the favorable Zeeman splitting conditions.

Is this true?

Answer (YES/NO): NO